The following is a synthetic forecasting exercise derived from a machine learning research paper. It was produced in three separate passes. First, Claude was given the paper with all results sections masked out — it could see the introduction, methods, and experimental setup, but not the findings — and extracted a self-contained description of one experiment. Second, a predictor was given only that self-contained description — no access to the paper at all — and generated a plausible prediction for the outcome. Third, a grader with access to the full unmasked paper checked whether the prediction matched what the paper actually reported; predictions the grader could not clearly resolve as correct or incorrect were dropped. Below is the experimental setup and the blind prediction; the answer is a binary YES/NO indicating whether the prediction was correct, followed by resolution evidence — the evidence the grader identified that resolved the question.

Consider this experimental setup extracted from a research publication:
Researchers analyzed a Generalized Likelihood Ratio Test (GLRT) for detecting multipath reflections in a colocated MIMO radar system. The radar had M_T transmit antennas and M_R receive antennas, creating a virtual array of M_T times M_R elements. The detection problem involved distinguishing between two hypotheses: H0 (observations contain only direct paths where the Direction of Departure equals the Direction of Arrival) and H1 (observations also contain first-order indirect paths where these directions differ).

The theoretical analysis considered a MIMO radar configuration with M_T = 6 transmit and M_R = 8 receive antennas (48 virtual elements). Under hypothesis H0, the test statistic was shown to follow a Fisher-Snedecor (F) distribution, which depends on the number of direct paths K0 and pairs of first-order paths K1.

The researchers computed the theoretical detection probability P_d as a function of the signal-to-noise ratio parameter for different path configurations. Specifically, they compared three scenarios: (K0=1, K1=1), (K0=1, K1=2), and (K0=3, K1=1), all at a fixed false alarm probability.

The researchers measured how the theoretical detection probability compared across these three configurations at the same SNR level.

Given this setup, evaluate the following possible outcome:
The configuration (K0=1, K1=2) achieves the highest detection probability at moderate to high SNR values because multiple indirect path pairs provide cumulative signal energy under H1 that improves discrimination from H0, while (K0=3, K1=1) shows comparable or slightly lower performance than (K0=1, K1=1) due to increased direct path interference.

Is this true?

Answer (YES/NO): NO